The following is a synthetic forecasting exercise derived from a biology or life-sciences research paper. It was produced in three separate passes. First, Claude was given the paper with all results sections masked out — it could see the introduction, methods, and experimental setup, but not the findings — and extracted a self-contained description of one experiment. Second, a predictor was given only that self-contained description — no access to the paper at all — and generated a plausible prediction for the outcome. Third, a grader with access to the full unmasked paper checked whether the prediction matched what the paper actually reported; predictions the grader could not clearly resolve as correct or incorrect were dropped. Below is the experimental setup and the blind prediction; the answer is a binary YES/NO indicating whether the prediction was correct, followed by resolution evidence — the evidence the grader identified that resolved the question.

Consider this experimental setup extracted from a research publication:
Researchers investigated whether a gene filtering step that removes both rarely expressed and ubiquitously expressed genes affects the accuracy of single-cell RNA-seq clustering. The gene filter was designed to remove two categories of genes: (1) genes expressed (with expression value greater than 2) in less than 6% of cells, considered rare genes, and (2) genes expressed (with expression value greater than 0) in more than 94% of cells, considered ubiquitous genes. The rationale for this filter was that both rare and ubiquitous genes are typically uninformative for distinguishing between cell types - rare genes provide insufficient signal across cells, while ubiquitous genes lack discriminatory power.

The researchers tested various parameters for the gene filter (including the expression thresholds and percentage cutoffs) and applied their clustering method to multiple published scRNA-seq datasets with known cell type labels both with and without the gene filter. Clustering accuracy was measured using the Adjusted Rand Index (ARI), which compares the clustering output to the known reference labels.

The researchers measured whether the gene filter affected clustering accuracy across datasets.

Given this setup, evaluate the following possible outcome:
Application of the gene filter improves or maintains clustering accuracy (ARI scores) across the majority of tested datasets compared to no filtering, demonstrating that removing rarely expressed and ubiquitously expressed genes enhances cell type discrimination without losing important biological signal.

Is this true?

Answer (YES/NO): NO